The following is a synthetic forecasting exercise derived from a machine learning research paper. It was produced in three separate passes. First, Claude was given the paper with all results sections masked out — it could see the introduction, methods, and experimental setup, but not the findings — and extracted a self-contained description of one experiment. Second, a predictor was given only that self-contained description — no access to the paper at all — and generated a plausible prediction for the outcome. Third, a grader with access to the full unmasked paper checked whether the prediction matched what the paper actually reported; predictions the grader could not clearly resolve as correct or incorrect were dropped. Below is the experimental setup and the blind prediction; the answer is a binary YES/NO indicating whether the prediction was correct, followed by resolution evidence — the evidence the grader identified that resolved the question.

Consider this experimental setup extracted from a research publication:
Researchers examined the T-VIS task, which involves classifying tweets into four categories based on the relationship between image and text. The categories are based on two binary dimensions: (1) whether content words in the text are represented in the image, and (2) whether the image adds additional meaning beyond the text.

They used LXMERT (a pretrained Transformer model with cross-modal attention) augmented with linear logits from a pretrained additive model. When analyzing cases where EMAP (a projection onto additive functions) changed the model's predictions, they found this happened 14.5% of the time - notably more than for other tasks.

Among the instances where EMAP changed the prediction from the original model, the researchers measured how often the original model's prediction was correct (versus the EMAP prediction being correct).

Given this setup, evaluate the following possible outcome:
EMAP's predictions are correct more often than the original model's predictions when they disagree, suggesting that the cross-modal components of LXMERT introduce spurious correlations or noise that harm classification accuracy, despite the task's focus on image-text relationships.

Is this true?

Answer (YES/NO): NO